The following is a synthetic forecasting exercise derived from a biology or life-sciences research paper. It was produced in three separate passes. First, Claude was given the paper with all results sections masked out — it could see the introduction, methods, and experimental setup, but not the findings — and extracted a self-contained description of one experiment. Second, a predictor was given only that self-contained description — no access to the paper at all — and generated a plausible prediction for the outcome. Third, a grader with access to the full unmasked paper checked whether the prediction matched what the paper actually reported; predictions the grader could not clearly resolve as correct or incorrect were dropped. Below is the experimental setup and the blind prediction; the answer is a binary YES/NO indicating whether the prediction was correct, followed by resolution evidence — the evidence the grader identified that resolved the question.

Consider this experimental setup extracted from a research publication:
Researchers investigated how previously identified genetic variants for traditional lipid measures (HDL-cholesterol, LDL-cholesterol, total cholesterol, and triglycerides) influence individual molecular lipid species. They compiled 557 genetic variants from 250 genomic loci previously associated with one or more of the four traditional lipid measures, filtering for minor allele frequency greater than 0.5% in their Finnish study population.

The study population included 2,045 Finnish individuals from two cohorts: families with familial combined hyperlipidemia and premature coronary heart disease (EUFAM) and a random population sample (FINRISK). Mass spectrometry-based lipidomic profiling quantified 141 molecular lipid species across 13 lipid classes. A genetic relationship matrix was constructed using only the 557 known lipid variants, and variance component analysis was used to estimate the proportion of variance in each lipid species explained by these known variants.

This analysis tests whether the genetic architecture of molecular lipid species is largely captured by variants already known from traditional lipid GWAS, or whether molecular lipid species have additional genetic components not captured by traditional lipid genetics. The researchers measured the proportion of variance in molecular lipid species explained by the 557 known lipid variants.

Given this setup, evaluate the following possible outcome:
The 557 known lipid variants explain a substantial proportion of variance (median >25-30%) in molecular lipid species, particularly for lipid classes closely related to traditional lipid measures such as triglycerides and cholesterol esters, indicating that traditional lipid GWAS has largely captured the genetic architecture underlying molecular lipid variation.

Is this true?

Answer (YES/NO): NO